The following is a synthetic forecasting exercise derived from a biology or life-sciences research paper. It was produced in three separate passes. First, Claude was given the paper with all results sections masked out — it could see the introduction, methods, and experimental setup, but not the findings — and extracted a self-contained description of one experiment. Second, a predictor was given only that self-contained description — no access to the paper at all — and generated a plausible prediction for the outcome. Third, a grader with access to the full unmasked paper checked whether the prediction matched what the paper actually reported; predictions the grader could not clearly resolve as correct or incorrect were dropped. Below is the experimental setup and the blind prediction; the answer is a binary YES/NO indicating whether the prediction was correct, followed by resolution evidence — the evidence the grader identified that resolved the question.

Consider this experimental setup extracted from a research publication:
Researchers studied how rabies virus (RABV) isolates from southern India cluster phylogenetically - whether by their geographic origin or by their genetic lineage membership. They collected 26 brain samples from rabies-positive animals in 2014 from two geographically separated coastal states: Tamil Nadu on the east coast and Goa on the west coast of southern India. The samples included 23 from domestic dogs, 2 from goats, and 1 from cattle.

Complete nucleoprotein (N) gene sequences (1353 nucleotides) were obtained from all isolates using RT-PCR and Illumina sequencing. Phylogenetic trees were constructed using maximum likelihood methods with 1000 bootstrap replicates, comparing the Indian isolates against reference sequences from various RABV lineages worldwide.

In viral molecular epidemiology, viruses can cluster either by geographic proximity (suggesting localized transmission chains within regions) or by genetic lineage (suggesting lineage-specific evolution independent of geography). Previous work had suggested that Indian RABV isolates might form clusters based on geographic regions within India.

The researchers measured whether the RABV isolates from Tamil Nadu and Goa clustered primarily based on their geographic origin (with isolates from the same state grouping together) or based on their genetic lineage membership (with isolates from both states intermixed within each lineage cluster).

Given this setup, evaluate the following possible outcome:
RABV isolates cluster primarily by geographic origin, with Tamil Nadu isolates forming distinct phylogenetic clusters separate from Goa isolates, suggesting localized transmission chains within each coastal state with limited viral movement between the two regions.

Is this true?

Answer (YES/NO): NO